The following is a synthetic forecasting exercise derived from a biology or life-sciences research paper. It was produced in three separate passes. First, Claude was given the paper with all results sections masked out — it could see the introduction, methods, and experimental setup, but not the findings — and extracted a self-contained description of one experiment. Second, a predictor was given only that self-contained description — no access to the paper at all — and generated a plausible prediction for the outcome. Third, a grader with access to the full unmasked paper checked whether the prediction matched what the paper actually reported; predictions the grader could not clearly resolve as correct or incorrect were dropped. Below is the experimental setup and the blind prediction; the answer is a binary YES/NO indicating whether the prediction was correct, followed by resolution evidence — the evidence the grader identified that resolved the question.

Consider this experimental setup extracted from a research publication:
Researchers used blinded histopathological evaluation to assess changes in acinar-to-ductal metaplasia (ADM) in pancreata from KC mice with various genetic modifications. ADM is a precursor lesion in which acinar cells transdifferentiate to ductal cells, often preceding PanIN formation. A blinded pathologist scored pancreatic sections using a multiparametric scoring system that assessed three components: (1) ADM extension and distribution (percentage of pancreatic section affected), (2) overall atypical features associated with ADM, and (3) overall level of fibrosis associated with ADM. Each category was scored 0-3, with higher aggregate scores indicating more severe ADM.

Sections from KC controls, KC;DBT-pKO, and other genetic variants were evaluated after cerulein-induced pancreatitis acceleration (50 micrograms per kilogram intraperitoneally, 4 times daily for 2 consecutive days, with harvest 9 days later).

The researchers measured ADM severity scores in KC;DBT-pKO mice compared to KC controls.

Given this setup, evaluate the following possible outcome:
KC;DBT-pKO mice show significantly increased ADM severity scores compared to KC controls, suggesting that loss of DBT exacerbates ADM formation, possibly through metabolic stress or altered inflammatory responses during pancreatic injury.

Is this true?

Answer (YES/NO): YES